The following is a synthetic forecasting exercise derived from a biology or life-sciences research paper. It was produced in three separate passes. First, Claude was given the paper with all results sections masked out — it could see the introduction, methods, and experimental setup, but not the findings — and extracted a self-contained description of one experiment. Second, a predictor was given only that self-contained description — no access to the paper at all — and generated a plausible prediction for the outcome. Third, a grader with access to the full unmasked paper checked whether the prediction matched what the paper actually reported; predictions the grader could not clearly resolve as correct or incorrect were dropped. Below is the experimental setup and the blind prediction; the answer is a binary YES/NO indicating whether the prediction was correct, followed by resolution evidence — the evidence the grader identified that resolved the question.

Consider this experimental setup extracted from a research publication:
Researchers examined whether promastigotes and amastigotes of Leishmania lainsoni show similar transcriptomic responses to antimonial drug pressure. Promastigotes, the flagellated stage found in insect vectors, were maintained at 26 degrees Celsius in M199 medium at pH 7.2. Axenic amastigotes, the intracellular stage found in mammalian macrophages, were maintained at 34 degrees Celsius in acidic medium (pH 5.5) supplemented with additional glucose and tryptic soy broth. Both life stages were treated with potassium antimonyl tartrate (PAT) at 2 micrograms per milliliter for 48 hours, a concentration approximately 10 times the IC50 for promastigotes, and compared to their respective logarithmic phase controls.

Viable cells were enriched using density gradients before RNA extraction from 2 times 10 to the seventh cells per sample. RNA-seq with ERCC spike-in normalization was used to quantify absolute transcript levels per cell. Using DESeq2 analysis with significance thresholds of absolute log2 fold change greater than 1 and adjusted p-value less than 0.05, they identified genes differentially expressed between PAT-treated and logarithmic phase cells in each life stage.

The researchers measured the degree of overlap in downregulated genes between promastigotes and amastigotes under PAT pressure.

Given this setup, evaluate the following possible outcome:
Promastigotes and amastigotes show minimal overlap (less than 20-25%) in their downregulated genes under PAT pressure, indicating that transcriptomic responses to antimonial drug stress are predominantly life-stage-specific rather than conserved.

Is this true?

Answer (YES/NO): NO